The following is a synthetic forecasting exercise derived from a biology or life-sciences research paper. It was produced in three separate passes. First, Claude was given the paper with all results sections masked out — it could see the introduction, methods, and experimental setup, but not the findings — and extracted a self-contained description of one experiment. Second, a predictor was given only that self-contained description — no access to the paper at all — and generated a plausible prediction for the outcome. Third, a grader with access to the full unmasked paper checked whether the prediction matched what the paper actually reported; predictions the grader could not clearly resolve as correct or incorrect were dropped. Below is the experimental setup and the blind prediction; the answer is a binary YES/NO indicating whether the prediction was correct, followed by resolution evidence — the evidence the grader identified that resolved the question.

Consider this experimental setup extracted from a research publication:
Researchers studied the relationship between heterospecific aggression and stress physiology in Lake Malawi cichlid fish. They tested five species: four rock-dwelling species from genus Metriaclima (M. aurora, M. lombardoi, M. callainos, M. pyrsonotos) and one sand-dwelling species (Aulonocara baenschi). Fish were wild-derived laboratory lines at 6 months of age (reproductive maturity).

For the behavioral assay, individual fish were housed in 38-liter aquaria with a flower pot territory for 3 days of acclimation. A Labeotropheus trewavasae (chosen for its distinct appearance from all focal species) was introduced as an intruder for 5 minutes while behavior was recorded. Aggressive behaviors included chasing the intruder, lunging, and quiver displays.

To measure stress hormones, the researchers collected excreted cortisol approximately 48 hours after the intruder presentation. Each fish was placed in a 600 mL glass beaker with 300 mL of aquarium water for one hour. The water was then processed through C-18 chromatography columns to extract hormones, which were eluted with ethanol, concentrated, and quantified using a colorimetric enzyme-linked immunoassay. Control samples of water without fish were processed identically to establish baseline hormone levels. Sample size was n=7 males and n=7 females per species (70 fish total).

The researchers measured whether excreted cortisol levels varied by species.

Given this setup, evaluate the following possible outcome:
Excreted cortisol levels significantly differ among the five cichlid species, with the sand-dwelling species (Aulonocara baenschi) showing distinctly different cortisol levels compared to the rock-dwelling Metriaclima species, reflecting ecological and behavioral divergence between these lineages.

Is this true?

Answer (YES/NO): YES